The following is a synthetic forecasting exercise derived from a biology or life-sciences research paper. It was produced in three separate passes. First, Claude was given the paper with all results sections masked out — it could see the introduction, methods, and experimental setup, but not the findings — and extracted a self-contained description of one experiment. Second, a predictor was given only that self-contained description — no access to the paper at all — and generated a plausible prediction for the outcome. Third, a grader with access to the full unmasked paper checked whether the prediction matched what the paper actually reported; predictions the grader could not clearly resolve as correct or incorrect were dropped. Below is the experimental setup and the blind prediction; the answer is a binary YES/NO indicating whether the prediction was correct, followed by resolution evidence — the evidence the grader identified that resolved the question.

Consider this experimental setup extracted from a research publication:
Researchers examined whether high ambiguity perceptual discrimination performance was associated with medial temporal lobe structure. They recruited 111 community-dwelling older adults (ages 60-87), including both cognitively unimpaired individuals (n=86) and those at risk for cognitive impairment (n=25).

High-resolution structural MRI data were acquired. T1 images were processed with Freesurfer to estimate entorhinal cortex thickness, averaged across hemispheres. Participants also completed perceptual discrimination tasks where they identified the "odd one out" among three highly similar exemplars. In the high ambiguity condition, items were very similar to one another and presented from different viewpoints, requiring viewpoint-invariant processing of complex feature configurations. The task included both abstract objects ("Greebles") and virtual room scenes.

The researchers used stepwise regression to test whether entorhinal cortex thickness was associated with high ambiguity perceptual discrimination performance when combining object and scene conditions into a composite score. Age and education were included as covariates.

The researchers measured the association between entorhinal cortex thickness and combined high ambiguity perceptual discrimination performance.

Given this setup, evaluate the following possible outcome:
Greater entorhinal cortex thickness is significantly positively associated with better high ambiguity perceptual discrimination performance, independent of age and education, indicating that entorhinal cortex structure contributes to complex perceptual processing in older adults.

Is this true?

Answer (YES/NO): YES